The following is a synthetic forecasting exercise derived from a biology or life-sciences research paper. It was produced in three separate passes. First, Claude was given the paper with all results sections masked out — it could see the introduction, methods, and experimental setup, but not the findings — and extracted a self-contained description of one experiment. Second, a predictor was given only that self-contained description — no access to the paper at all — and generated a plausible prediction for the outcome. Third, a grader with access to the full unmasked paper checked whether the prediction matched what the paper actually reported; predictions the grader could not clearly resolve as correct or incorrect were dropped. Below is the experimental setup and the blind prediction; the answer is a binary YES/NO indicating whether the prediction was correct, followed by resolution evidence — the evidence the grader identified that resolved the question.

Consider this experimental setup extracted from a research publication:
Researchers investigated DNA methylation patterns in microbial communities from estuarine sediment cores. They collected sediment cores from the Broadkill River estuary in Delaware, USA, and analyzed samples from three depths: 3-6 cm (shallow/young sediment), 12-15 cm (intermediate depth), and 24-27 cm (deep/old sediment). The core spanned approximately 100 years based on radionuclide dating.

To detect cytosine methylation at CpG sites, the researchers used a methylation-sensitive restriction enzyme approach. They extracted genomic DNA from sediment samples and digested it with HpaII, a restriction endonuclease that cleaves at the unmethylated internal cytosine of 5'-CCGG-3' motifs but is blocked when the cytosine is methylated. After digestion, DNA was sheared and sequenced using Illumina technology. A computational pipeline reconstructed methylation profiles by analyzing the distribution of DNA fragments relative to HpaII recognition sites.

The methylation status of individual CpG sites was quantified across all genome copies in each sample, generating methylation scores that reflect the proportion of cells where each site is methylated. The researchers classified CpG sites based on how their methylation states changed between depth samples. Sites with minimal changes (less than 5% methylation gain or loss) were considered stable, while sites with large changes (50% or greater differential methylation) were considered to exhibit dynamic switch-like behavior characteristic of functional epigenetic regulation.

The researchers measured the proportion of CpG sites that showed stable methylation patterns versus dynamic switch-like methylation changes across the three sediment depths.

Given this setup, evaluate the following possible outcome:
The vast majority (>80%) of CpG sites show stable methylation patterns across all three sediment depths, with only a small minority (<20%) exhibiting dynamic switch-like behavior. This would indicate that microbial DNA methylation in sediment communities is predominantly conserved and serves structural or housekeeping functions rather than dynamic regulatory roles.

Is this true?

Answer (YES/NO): YES